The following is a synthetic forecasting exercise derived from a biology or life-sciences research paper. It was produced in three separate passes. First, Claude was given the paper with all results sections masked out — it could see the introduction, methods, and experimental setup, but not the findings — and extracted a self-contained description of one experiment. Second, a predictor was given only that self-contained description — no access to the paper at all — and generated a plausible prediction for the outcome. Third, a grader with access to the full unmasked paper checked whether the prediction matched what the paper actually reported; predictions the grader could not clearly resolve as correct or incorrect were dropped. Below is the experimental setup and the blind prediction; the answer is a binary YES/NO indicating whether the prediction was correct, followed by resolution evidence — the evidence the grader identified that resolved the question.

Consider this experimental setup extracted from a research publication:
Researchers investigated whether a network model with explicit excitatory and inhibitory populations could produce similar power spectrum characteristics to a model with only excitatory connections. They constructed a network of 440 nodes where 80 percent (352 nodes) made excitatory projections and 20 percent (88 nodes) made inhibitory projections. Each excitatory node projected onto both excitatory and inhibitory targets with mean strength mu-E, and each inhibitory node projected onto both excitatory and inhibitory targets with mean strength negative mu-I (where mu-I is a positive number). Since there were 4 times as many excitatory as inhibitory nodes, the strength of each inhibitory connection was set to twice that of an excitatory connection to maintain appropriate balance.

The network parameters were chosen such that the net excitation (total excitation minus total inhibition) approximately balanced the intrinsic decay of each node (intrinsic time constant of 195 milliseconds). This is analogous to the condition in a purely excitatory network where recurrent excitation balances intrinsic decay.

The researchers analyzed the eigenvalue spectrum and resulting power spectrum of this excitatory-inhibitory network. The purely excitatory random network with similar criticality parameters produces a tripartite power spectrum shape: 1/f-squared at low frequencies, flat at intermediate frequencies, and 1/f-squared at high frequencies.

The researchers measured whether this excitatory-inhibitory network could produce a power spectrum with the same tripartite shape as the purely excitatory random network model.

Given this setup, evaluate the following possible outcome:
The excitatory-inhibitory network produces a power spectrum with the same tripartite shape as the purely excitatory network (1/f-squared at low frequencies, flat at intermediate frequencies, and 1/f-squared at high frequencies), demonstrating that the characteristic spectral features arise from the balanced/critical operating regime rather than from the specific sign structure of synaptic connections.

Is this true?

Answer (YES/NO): YES